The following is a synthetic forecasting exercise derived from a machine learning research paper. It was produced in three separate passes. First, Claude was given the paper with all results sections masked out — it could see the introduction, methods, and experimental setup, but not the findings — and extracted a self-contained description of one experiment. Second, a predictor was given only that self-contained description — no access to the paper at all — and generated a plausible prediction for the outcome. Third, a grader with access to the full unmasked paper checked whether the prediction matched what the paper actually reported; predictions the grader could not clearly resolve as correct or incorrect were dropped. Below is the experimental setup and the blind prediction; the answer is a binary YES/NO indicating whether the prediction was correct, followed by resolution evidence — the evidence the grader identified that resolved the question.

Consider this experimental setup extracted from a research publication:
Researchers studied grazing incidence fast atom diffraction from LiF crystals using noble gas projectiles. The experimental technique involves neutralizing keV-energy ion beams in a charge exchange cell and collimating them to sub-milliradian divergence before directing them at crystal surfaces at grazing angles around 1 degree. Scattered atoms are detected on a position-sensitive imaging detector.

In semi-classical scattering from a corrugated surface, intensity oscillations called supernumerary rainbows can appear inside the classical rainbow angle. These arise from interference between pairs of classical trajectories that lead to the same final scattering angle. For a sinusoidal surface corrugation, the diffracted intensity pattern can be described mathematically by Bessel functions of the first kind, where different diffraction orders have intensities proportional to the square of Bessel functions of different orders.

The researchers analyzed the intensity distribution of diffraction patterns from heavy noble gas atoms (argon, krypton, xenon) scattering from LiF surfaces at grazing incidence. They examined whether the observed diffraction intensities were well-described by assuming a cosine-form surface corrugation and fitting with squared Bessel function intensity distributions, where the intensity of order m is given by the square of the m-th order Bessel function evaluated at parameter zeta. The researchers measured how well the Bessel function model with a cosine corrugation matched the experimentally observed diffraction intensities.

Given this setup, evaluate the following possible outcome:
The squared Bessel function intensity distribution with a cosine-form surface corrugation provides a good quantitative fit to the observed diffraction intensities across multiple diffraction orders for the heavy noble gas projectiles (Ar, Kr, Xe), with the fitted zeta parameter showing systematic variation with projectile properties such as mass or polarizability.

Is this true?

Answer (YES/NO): NO